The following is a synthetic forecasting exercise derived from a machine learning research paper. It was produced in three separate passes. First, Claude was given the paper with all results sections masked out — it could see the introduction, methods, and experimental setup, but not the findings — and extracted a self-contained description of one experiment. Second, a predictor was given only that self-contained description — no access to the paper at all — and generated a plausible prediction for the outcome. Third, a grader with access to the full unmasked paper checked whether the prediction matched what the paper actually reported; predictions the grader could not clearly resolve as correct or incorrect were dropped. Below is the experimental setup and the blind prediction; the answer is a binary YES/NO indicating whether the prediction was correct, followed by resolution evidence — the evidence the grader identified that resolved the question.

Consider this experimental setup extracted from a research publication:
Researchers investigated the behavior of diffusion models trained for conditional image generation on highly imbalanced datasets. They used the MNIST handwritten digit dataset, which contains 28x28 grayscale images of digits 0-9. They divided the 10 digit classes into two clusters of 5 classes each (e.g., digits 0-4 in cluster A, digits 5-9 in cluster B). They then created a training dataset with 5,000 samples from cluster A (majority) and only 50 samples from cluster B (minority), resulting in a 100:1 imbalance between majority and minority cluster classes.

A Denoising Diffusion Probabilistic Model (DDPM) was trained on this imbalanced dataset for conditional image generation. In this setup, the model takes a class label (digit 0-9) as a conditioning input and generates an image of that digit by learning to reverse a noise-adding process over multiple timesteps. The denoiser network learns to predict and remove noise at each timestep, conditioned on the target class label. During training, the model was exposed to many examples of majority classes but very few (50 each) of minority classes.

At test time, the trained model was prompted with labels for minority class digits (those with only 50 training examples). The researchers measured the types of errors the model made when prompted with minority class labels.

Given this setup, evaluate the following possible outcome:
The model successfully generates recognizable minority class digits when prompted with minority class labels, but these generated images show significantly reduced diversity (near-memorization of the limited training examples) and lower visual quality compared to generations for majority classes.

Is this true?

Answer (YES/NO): NO